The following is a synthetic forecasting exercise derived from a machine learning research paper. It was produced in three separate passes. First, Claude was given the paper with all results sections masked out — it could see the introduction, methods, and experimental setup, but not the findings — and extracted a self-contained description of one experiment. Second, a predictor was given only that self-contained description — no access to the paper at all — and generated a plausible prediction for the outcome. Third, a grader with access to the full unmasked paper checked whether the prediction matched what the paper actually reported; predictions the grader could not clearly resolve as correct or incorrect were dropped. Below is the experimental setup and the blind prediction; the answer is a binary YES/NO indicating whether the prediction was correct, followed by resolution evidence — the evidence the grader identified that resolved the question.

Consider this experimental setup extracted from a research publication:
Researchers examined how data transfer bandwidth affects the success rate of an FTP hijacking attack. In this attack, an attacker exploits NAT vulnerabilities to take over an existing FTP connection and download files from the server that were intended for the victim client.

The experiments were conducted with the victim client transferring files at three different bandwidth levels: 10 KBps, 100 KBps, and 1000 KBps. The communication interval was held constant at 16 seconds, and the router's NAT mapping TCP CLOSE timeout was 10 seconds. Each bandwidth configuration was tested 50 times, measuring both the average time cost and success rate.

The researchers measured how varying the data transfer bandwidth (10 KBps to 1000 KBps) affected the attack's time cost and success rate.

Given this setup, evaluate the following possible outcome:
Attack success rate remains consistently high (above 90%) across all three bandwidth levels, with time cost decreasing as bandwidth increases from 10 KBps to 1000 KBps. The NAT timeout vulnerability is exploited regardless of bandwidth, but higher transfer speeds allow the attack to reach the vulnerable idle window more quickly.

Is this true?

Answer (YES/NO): NO